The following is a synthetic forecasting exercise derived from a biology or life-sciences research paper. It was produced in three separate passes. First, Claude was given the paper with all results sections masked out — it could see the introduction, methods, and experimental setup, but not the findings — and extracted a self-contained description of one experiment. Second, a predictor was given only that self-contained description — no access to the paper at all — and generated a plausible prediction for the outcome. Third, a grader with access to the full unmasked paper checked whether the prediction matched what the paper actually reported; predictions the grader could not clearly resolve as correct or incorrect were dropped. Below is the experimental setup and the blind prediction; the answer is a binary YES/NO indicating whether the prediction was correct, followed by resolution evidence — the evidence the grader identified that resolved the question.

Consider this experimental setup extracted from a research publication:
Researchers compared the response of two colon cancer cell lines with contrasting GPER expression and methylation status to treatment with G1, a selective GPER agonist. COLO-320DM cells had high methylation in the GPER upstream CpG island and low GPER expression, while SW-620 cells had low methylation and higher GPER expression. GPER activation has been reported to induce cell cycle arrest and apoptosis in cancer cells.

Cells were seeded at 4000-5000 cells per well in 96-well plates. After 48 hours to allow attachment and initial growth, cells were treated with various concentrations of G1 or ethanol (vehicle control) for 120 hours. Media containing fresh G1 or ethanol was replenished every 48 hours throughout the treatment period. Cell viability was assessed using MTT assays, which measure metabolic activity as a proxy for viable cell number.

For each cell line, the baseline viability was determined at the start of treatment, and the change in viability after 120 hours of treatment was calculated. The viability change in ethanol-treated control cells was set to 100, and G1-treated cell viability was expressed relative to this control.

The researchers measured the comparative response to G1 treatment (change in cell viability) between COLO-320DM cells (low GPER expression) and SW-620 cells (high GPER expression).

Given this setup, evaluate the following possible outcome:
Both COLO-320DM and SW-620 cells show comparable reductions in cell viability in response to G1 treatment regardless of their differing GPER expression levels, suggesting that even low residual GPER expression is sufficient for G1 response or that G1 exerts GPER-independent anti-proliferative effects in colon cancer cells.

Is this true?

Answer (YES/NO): NO